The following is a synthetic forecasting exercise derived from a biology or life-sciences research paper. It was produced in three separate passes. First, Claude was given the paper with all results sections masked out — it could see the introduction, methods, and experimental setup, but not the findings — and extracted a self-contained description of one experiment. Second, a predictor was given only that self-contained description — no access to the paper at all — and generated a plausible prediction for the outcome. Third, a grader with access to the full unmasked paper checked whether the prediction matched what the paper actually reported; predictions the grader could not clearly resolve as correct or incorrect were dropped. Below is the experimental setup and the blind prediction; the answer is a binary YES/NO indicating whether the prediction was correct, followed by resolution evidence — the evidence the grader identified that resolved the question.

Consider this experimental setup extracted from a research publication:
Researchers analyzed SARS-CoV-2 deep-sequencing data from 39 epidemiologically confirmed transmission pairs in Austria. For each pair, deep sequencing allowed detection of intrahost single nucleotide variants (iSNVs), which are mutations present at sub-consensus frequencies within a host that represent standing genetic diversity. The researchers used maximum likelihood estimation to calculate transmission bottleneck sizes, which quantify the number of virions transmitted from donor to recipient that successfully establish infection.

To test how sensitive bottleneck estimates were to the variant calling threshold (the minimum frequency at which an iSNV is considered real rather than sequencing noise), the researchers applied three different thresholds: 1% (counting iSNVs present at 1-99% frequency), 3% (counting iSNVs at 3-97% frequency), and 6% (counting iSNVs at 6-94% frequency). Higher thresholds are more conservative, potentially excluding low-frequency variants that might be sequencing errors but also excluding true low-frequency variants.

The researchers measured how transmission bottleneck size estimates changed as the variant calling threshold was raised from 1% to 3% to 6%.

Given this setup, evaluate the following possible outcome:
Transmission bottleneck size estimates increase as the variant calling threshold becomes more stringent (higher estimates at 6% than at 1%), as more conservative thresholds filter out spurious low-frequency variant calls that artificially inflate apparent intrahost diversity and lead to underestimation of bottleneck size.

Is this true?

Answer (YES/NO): NO